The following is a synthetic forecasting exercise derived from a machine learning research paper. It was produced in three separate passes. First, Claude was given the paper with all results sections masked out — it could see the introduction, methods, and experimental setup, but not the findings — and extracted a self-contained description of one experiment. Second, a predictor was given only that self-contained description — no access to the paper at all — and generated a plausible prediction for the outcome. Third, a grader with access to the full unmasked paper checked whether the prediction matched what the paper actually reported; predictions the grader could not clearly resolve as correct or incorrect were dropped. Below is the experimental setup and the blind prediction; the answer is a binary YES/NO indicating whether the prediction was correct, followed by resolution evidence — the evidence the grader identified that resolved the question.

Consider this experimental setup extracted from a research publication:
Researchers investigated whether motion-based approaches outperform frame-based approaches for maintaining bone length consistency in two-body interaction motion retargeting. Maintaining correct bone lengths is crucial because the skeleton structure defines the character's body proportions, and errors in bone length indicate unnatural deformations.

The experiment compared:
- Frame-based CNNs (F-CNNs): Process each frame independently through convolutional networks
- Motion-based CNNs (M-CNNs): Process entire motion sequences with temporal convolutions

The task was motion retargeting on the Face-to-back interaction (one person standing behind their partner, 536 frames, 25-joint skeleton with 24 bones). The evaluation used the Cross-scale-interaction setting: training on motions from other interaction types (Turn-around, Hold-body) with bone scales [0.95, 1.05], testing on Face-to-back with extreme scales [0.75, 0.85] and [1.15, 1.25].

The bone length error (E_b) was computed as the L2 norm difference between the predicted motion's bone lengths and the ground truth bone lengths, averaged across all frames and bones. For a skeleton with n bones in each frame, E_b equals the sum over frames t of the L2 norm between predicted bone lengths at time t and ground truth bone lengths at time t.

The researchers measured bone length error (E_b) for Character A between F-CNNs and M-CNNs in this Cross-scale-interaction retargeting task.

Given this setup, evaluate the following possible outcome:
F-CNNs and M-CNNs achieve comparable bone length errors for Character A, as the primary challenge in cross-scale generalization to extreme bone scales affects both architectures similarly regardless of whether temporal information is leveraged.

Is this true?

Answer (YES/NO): NO